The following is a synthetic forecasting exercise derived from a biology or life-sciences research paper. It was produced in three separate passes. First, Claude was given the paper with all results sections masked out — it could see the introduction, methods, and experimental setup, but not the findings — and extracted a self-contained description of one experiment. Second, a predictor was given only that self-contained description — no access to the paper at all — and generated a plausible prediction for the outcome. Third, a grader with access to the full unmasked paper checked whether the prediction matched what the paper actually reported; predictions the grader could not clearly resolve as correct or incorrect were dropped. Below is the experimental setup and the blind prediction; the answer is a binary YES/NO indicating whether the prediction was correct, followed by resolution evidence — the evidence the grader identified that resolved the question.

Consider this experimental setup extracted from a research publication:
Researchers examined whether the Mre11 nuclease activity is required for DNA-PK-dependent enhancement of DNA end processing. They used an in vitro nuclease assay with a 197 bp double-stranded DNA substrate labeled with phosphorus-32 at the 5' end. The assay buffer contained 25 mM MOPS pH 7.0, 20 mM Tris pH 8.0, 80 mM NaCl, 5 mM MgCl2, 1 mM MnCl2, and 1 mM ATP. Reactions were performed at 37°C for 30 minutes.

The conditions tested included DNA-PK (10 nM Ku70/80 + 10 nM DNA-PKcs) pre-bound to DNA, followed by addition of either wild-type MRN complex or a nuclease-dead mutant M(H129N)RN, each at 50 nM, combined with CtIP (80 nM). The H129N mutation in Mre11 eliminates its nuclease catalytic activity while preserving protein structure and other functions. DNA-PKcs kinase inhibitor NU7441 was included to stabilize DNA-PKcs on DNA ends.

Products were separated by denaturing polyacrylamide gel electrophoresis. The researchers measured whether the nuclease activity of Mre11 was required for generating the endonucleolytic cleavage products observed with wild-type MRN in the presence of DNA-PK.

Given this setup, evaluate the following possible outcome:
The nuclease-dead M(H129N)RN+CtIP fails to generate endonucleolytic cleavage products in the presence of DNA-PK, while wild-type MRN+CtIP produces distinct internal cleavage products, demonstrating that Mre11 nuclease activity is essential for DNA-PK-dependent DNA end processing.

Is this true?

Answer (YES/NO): YES